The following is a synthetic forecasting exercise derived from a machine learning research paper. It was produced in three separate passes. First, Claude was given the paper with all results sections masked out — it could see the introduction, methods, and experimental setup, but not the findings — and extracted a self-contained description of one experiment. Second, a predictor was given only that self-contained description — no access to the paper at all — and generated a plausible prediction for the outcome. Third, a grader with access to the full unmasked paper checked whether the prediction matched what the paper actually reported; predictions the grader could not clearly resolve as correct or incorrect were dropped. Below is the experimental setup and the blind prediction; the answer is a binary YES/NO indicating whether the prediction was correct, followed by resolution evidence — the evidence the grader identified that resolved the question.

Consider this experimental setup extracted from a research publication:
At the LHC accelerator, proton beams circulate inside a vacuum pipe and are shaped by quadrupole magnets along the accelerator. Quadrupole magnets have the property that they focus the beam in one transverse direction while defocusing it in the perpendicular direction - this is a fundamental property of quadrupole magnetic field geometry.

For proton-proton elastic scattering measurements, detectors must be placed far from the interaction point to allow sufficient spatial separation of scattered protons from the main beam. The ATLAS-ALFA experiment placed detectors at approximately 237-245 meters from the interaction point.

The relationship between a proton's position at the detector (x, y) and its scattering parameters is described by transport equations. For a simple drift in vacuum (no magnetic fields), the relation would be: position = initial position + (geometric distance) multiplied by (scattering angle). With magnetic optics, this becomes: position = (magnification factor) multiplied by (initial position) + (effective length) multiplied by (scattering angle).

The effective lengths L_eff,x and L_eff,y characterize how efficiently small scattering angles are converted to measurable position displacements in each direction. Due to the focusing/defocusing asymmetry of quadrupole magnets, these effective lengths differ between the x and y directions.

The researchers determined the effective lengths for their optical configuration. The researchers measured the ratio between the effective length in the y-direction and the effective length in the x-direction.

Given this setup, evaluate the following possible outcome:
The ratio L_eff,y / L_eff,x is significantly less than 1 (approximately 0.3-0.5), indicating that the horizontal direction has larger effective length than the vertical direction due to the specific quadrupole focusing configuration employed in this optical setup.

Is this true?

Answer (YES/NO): NO